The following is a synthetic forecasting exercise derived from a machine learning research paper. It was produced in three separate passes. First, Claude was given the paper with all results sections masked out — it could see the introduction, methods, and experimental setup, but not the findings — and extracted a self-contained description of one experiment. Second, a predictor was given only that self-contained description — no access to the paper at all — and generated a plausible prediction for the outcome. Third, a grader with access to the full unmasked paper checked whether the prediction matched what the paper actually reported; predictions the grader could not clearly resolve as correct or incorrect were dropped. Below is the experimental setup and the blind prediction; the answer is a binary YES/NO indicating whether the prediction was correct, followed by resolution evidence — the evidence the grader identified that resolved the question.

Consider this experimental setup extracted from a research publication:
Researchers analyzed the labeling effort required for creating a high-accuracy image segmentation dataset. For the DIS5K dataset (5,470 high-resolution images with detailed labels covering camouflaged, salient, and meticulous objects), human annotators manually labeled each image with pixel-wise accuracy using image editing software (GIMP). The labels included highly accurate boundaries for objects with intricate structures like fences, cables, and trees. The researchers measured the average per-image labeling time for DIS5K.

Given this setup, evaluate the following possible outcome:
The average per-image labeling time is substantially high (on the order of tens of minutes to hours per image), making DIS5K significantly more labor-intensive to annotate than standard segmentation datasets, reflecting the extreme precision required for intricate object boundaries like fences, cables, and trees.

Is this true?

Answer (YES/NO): YES